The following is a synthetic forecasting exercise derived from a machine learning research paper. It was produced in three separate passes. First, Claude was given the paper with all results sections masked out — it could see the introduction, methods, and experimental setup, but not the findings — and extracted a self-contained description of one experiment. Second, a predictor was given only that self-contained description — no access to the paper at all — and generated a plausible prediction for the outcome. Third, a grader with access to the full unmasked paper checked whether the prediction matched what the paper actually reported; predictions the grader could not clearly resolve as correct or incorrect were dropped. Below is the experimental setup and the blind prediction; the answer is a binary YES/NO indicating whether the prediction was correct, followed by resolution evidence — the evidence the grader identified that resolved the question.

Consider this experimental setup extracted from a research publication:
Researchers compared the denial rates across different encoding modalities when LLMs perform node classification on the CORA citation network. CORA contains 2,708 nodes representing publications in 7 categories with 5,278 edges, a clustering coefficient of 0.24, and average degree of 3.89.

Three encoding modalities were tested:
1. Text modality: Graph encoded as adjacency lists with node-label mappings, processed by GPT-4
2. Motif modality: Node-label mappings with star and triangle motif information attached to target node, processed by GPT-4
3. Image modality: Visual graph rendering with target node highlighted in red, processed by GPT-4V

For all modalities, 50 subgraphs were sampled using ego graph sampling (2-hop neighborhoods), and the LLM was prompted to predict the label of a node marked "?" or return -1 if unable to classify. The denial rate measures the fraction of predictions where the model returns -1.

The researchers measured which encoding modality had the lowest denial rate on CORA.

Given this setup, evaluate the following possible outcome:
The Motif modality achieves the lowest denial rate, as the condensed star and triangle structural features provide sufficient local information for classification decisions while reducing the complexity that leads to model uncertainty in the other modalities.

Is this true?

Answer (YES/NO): NO